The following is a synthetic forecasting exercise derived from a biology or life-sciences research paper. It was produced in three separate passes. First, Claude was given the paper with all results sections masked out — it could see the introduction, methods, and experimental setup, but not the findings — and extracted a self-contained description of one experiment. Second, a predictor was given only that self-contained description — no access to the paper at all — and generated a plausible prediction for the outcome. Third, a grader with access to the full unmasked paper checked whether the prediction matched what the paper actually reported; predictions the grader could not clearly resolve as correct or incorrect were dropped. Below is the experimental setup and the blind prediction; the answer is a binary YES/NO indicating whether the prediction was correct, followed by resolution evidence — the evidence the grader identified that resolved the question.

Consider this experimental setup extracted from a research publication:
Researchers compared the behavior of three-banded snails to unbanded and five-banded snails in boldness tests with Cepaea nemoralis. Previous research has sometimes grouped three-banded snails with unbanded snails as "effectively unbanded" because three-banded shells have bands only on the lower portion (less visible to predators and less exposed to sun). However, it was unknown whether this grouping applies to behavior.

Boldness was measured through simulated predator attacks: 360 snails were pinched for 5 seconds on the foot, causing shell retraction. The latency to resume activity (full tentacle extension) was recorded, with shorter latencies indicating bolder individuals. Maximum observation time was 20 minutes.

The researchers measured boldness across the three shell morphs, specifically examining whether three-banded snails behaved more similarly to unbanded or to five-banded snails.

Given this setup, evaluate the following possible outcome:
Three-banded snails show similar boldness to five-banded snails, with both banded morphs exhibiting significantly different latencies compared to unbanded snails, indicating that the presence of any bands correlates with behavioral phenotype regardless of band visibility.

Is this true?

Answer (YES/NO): NO